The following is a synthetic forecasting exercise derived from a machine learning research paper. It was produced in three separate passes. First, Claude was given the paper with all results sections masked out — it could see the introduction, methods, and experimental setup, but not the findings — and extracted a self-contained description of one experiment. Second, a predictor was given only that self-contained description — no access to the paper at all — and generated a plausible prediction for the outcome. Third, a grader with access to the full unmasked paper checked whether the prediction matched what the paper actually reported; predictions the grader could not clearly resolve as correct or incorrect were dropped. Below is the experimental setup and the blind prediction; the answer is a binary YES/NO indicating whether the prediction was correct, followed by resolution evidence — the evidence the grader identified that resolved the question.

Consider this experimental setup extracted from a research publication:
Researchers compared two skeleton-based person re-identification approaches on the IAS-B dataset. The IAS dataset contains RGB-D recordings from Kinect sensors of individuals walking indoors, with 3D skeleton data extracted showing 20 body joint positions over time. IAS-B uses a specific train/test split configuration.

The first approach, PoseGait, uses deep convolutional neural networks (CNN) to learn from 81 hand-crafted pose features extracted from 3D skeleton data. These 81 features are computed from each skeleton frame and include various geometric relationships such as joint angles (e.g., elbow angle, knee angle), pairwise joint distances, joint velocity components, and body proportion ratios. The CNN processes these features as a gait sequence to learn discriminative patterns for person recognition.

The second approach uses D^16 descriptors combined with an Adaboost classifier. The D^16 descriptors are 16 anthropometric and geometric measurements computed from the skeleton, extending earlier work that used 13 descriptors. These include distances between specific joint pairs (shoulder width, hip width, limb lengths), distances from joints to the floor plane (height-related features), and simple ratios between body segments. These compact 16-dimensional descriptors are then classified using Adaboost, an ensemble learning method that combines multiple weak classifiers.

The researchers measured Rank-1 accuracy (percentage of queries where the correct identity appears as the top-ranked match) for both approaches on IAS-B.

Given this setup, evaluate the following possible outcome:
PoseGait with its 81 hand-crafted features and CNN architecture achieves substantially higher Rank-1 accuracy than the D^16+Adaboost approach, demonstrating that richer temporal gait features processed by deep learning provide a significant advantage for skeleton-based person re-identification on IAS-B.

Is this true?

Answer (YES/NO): NO